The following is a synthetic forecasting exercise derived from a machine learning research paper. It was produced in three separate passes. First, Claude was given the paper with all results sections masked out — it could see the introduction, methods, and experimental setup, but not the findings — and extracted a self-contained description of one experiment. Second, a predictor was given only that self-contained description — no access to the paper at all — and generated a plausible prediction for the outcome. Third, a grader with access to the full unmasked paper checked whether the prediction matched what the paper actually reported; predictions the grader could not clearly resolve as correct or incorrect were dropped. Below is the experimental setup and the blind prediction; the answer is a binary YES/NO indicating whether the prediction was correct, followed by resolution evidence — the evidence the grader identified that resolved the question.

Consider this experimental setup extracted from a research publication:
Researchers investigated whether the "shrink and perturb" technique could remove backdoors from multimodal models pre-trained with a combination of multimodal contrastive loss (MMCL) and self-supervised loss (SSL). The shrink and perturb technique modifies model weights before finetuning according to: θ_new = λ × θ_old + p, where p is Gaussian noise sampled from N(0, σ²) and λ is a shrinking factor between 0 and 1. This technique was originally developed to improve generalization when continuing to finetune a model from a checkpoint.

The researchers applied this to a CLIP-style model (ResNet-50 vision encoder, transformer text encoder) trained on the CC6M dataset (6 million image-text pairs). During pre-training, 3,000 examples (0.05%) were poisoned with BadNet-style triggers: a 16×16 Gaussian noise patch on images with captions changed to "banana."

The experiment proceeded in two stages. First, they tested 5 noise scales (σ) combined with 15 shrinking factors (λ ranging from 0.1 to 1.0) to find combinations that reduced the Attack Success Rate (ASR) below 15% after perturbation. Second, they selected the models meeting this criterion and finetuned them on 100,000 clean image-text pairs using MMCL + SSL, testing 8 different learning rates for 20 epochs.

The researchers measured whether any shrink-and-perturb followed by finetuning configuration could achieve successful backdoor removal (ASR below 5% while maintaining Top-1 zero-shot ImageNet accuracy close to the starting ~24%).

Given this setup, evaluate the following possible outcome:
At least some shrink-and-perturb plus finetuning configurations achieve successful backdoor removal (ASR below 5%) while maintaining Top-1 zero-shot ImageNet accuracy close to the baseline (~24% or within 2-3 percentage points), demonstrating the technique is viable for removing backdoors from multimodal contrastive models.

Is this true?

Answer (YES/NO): NO